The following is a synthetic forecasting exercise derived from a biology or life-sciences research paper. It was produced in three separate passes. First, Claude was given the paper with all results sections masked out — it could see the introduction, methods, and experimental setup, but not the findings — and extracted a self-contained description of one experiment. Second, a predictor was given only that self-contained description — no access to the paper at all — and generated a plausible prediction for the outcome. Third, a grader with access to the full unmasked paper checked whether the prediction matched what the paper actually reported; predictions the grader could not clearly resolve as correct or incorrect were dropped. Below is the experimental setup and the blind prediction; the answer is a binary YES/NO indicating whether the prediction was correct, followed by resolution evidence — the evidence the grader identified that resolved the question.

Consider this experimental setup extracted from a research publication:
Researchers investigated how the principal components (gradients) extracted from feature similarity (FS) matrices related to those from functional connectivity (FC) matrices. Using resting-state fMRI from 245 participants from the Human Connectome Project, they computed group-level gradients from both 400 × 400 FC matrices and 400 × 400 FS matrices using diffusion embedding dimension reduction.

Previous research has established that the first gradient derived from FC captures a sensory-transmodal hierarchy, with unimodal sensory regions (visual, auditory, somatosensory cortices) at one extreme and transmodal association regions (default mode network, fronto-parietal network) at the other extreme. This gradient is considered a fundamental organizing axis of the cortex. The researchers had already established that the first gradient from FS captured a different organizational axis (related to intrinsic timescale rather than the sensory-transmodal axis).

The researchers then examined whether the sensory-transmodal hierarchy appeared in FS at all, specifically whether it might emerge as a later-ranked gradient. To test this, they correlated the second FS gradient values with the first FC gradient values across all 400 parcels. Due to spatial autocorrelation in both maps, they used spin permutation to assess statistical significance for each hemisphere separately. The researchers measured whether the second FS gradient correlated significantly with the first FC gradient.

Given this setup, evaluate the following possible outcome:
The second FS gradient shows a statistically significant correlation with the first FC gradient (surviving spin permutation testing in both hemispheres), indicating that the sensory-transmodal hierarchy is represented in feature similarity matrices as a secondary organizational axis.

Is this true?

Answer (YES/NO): YES